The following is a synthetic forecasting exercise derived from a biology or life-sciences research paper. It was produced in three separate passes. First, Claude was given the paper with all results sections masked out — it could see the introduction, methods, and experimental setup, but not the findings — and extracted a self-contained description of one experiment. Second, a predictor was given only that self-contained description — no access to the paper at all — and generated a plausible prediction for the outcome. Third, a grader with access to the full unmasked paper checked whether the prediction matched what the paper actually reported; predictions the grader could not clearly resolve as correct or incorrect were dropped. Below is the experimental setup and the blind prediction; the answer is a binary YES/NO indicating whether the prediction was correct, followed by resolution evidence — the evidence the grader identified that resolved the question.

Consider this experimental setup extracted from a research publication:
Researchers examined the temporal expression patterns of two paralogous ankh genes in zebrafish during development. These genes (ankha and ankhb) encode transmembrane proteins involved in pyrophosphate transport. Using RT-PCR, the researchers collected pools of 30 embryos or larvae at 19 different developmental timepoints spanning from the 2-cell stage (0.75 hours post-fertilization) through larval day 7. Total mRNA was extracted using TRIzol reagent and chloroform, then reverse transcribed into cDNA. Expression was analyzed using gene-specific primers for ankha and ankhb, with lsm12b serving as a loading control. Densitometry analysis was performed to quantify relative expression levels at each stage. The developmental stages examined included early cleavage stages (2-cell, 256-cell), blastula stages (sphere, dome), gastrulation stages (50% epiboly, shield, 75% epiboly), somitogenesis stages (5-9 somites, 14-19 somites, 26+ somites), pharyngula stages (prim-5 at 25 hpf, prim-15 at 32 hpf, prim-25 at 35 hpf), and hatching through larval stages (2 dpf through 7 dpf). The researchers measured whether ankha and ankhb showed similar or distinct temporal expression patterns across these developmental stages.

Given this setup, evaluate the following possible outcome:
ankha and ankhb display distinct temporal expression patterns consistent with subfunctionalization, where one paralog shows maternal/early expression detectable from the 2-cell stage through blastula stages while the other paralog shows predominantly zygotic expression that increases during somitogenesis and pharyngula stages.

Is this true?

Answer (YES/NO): NO